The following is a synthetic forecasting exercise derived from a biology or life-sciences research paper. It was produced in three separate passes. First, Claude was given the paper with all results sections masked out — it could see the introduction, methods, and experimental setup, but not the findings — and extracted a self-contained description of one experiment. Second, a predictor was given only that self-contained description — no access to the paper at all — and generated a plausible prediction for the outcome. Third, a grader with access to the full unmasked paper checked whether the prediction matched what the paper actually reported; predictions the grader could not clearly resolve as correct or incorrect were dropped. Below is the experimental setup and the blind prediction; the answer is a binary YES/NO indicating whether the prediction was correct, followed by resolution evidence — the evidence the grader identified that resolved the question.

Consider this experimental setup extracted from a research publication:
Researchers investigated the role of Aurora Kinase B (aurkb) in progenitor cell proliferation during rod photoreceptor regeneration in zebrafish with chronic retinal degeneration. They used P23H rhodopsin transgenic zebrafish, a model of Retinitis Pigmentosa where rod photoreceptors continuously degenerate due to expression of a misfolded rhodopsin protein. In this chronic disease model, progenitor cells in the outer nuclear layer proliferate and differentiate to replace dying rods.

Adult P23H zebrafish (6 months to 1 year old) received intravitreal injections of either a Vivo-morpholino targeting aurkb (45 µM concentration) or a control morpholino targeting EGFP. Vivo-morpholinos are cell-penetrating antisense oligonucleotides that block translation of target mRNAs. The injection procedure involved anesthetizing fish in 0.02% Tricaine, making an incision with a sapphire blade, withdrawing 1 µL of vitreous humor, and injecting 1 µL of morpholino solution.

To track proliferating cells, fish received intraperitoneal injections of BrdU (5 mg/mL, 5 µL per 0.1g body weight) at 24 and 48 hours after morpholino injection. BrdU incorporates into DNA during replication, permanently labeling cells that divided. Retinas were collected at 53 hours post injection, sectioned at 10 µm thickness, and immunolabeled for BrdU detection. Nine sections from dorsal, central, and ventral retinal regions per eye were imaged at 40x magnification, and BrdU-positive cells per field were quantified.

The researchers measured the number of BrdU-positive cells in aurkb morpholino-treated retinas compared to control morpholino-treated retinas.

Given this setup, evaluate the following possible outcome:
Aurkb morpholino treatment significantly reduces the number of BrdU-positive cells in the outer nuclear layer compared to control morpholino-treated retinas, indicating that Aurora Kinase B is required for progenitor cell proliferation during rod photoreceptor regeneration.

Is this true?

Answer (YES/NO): YES